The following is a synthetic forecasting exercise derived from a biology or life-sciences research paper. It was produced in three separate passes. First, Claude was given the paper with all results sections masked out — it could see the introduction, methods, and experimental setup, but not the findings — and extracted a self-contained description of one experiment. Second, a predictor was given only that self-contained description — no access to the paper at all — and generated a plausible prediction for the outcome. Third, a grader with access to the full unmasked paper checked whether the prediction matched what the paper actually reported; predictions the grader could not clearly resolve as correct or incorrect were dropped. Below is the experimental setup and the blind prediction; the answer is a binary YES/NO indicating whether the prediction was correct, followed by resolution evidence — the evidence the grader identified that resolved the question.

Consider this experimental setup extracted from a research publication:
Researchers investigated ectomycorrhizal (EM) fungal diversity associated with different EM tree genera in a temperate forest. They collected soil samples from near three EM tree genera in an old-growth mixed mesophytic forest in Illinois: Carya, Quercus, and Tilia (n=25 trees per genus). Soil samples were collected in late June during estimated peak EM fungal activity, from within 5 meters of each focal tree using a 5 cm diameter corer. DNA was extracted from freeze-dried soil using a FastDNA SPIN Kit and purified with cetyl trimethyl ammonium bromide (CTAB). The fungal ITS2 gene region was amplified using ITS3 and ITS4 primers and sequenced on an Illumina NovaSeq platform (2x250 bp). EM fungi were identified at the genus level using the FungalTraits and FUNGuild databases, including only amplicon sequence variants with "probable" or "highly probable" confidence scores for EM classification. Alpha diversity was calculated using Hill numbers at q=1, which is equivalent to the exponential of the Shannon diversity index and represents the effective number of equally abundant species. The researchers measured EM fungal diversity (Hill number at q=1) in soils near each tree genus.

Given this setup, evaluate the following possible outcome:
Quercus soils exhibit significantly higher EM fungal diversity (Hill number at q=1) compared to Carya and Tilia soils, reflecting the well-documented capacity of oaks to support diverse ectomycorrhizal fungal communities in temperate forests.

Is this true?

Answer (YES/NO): NO